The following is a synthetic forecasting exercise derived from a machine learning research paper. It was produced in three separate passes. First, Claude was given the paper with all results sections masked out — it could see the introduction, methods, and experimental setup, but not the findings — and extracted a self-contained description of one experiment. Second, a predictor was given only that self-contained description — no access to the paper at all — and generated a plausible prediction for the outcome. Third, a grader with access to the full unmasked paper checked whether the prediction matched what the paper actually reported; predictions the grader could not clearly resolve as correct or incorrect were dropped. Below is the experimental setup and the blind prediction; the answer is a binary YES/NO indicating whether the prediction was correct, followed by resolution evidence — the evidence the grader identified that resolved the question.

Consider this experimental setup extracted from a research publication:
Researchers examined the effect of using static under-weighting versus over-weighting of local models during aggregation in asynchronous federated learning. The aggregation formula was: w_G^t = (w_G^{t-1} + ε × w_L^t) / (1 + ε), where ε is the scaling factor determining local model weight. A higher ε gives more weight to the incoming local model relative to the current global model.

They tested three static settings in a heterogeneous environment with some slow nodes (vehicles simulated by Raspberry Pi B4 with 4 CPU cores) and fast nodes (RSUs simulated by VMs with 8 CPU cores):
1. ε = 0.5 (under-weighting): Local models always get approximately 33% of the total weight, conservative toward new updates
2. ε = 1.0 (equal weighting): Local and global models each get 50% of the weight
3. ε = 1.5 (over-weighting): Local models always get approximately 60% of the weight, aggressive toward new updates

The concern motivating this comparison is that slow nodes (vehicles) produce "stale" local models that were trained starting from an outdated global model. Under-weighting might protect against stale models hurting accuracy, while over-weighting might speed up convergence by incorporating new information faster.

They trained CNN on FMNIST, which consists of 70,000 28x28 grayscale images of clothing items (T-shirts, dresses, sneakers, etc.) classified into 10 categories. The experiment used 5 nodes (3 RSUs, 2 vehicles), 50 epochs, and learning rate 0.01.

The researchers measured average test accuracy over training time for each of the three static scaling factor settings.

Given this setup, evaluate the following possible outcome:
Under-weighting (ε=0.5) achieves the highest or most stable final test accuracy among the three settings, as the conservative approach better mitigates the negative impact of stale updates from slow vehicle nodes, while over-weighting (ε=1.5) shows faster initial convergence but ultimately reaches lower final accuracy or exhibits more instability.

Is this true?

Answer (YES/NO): NO